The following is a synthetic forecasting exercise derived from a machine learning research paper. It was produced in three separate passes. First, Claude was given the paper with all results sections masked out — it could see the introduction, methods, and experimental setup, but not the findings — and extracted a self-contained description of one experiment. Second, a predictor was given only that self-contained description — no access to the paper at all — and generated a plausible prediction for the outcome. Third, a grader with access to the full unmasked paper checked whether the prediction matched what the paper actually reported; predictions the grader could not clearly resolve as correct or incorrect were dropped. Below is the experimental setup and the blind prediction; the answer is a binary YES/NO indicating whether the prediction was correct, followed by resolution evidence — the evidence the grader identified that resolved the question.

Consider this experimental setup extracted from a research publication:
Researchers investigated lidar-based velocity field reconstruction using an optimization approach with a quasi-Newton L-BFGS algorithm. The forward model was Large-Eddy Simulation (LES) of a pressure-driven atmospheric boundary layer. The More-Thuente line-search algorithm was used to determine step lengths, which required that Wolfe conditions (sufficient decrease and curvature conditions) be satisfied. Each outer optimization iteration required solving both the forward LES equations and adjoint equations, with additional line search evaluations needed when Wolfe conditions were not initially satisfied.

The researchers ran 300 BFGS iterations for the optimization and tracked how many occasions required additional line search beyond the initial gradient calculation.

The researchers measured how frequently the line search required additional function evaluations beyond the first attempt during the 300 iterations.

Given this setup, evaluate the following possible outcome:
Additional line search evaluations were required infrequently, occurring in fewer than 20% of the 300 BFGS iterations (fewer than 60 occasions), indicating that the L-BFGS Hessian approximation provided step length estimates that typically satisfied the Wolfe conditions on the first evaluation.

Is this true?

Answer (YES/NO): YES